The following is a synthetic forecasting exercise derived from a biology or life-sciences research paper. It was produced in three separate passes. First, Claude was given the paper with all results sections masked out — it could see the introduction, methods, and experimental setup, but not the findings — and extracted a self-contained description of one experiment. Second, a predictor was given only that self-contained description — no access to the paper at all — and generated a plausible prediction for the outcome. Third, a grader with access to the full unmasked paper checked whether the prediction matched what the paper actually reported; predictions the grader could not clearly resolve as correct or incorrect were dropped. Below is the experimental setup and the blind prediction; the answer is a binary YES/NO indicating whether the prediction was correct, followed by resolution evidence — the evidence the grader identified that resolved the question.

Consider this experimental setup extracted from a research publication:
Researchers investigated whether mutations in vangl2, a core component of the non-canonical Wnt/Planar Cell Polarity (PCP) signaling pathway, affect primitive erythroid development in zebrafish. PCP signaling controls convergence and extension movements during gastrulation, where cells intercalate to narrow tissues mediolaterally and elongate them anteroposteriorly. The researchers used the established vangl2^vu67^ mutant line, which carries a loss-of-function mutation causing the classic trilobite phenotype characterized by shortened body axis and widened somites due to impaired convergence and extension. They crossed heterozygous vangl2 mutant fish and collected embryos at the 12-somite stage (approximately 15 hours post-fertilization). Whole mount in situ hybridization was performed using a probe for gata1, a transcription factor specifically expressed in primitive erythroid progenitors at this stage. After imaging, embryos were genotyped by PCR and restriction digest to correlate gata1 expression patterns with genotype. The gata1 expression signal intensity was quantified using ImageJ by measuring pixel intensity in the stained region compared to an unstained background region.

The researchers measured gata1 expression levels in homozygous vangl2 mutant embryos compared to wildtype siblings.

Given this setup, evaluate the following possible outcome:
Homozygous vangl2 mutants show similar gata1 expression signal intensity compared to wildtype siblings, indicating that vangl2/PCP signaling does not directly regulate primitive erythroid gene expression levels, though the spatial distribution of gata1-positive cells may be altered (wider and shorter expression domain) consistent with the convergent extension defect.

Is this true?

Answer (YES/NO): NO